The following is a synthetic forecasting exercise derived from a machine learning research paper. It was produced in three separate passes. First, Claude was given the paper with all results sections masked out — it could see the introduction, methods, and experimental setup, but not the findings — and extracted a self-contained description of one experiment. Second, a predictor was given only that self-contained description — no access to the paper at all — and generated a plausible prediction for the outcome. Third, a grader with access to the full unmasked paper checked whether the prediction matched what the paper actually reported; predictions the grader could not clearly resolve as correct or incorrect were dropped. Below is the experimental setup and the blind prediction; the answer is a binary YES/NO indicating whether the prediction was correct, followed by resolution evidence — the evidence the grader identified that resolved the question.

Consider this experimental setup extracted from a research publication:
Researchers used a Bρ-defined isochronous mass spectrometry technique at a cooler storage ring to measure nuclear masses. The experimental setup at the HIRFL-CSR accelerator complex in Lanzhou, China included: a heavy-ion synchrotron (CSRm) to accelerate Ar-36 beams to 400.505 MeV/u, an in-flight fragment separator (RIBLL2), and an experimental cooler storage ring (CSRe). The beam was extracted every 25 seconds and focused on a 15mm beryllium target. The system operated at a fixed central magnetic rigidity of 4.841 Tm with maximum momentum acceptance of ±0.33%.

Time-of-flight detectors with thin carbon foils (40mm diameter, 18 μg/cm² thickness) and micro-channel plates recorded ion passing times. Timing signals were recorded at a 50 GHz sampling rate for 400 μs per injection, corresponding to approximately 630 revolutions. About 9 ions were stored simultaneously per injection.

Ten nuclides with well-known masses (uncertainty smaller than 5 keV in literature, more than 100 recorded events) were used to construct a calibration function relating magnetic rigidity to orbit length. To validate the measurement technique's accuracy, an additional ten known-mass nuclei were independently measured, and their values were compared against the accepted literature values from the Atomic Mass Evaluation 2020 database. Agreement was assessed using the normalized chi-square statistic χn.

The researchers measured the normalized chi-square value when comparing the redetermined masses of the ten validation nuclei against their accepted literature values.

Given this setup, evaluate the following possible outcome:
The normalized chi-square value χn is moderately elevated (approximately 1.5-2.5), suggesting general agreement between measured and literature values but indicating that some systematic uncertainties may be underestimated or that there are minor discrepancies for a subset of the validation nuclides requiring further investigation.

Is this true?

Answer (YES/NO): NO